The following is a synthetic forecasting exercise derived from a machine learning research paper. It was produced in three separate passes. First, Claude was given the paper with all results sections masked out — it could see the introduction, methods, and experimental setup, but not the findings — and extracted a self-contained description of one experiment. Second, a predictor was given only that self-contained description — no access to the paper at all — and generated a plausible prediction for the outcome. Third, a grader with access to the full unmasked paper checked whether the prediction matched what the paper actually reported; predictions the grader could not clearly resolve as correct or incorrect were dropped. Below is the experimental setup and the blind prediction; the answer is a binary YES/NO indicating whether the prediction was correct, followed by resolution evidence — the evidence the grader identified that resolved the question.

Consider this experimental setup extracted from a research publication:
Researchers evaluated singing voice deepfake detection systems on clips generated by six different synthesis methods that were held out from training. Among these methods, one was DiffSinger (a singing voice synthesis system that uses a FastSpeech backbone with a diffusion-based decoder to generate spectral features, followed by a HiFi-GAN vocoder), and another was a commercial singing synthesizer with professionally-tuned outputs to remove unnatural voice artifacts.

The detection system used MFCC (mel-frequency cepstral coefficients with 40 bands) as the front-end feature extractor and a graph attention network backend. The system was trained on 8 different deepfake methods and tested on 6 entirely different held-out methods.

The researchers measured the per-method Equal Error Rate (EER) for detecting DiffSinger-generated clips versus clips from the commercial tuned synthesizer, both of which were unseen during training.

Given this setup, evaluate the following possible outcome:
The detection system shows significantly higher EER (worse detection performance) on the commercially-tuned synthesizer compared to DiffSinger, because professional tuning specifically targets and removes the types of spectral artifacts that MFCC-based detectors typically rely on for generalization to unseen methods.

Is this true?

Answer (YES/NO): NO